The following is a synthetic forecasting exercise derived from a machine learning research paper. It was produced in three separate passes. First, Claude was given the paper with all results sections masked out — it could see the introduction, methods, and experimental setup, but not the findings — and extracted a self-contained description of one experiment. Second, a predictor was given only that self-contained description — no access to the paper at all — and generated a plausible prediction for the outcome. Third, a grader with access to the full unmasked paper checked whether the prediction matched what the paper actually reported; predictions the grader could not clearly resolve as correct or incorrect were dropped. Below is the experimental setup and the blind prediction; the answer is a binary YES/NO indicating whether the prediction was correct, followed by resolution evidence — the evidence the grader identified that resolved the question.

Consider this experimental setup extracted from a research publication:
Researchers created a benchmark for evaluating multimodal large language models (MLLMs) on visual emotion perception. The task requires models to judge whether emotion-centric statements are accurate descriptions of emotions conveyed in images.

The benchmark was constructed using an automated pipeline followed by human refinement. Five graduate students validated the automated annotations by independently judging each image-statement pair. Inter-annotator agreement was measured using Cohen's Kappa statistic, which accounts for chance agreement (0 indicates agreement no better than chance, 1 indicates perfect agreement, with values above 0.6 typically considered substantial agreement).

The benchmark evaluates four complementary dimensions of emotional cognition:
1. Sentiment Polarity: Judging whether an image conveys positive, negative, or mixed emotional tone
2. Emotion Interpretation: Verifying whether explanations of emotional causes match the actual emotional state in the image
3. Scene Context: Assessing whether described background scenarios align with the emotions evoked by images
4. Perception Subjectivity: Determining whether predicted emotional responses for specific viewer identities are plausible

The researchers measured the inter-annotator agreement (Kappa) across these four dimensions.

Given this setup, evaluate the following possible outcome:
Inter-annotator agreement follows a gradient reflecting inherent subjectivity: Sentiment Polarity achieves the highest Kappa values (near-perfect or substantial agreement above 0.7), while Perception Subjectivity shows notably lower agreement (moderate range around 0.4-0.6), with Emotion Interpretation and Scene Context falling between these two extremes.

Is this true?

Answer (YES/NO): NO